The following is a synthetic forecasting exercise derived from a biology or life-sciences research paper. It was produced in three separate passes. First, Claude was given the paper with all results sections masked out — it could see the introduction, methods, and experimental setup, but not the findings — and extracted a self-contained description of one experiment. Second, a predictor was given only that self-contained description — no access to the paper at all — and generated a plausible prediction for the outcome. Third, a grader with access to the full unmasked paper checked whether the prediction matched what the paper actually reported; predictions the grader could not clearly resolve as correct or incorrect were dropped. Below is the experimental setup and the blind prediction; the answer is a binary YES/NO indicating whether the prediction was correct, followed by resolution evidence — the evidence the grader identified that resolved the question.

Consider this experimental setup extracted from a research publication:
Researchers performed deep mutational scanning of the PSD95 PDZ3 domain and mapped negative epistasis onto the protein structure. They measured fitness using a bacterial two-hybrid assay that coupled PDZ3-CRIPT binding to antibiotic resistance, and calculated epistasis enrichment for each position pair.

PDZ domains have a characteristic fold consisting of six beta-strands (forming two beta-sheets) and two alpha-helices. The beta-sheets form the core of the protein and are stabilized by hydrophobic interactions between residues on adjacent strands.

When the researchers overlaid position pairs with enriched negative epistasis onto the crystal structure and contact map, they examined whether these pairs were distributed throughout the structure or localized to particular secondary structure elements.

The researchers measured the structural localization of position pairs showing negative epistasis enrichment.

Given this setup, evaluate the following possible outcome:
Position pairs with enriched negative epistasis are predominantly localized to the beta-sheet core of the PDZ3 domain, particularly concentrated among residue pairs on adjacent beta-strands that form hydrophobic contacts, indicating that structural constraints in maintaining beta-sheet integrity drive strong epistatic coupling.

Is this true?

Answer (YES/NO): YES